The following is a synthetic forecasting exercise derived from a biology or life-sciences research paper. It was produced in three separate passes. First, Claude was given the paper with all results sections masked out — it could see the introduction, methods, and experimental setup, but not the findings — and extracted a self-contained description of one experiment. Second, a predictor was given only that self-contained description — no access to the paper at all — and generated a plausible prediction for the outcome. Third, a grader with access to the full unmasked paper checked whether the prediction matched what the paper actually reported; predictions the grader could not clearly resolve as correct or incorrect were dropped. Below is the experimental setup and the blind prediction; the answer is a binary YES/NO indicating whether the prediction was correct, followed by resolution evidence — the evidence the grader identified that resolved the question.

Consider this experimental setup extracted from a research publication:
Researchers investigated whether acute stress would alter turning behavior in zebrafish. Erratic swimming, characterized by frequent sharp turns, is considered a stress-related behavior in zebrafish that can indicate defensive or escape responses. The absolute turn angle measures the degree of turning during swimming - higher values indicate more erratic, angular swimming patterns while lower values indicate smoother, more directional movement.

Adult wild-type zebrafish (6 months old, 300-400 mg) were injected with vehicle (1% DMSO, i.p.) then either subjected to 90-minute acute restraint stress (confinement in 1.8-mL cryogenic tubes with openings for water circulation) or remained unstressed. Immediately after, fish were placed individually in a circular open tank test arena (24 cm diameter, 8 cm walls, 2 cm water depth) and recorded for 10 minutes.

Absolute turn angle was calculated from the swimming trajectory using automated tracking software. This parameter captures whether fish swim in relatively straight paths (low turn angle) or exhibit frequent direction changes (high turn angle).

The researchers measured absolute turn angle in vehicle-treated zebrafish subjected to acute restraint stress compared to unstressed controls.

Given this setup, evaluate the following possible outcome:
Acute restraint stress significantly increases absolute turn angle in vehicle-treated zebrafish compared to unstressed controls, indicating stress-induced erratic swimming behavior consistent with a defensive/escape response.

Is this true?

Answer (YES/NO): NO